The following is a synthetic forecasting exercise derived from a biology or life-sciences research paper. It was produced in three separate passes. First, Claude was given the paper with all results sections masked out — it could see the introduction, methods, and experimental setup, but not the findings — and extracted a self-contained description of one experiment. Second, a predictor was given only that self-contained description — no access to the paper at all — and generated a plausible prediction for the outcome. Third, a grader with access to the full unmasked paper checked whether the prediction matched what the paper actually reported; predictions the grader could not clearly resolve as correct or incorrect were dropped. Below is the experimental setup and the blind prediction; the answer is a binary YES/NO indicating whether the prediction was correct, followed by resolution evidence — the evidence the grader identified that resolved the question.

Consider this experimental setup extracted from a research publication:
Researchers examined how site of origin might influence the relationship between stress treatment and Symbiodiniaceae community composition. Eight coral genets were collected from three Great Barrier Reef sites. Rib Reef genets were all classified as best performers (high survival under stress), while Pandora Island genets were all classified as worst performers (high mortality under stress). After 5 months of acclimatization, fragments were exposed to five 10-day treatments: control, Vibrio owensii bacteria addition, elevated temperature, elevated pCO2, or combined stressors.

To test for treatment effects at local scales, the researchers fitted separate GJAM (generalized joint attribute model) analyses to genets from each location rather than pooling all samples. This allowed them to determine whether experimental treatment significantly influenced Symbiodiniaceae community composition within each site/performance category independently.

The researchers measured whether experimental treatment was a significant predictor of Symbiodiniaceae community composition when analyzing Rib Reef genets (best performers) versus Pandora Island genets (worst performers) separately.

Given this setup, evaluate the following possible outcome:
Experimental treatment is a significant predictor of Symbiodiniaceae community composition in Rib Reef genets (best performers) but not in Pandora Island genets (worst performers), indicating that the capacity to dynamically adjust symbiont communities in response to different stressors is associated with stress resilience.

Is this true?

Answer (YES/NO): NO